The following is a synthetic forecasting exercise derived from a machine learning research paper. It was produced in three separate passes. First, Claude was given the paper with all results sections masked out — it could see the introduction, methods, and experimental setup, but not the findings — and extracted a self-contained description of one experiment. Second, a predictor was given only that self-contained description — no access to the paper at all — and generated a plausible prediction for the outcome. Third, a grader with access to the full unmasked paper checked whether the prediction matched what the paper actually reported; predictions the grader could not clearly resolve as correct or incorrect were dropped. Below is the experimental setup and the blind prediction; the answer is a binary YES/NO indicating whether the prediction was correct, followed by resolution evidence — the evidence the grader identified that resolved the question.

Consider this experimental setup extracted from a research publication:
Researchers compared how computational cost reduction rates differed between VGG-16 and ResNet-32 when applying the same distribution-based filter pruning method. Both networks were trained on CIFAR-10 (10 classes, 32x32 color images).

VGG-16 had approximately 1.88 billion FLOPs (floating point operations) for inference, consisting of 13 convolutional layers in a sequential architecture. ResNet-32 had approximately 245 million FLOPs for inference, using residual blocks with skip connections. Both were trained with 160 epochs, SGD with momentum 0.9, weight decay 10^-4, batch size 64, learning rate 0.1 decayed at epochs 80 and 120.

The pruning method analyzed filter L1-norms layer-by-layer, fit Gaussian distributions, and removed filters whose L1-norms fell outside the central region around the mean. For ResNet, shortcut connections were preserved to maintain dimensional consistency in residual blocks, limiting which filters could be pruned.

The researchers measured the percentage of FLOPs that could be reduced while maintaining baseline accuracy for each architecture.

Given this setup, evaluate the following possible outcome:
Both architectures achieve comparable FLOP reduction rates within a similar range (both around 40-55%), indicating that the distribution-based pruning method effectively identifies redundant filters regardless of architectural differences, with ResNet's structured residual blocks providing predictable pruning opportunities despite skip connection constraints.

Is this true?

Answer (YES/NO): NO